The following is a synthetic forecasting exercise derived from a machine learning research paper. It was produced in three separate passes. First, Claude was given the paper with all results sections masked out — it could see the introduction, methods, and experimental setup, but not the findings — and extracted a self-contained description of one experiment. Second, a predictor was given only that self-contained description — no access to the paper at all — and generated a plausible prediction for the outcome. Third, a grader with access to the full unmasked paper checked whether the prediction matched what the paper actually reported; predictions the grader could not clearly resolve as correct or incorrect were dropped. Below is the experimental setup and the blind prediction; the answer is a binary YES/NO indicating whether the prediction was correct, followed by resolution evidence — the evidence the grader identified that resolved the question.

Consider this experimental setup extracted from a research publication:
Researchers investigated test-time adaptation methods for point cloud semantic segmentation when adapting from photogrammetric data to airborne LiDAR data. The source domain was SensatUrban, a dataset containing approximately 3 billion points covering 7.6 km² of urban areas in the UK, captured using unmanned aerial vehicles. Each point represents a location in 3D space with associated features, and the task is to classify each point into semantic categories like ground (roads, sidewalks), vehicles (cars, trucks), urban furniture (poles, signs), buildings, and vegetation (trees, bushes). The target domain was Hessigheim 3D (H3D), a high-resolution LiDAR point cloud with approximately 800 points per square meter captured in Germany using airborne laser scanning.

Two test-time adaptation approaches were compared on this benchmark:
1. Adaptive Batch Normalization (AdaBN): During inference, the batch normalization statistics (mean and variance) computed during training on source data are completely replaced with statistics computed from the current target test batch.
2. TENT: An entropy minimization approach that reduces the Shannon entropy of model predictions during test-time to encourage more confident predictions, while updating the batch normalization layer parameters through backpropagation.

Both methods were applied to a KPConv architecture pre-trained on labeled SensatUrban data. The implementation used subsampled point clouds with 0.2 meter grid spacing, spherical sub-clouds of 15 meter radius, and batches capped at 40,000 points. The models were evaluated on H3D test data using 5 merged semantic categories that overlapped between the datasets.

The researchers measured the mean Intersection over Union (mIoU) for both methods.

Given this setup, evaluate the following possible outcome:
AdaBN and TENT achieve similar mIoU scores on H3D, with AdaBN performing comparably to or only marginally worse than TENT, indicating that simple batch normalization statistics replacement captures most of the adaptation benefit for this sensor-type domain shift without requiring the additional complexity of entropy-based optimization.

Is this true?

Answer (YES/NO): YES